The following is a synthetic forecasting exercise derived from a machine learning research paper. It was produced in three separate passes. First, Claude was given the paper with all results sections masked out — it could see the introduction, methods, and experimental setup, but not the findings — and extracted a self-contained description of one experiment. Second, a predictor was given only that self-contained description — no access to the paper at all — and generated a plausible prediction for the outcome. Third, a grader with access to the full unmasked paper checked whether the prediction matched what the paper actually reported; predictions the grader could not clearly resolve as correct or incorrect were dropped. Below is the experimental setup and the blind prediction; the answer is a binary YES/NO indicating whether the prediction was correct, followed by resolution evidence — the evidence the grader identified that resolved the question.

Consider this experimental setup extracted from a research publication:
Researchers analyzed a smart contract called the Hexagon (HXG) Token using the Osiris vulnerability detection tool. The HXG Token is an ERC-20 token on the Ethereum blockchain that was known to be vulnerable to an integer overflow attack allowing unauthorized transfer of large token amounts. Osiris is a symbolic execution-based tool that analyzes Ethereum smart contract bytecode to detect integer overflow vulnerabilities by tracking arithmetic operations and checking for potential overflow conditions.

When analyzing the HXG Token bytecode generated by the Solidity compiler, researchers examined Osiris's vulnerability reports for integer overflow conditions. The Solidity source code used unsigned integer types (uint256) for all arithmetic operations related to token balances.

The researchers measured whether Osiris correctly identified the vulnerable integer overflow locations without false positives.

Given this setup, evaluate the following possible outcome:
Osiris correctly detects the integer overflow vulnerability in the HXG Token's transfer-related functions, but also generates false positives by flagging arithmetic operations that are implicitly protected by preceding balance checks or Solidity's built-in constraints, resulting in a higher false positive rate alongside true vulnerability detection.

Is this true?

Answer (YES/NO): NO